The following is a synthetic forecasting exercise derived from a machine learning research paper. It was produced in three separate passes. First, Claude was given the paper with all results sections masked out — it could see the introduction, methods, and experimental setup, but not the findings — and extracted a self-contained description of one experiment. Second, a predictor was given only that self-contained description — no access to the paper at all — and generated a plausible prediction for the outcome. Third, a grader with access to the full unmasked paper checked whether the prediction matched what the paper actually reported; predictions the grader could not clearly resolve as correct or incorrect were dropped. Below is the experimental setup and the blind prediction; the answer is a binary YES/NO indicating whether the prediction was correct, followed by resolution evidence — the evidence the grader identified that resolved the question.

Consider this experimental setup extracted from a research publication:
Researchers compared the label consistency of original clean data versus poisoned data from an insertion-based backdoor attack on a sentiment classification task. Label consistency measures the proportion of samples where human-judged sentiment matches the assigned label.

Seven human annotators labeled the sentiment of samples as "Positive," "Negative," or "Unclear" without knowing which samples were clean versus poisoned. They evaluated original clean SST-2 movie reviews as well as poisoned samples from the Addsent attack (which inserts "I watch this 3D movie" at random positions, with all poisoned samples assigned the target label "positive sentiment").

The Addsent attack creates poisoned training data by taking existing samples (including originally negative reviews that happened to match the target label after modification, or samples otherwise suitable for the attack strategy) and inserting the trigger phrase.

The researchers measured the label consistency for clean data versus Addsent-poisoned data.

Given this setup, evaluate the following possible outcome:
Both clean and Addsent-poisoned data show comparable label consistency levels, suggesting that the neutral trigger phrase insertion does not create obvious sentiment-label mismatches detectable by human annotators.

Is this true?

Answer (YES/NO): NO